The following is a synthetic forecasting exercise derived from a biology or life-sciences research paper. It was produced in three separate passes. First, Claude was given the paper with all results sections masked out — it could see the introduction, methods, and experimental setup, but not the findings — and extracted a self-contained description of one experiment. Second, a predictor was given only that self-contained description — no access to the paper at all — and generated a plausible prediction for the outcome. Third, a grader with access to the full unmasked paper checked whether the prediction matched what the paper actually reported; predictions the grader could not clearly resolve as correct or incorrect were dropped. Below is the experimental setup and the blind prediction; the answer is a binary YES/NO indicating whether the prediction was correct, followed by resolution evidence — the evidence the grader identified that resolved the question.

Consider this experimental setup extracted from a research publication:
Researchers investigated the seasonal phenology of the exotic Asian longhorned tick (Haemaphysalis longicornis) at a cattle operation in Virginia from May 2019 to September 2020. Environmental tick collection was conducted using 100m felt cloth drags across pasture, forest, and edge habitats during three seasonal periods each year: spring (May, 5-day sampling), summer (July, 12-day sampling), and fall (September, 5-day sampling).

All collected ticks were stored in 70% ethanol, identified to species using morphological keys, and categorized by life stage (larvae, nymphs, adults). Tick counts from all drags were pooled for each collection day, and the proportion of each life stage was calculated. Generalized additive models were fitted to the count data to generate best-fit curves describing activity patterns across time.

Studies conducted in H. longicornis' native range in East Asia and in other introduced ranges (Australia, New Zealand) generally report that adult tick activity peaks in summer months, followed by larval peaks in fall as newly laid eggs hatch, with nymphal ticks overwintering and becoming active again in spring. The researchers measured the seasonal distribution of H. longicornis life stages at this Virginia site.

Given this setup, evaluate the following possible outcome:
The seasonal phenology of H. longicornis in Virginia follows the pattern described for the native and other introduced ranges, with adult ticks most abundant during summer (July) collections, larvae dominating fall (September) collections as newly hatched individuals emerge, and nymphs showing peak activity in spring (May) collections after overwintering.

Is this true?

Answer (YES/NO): YES